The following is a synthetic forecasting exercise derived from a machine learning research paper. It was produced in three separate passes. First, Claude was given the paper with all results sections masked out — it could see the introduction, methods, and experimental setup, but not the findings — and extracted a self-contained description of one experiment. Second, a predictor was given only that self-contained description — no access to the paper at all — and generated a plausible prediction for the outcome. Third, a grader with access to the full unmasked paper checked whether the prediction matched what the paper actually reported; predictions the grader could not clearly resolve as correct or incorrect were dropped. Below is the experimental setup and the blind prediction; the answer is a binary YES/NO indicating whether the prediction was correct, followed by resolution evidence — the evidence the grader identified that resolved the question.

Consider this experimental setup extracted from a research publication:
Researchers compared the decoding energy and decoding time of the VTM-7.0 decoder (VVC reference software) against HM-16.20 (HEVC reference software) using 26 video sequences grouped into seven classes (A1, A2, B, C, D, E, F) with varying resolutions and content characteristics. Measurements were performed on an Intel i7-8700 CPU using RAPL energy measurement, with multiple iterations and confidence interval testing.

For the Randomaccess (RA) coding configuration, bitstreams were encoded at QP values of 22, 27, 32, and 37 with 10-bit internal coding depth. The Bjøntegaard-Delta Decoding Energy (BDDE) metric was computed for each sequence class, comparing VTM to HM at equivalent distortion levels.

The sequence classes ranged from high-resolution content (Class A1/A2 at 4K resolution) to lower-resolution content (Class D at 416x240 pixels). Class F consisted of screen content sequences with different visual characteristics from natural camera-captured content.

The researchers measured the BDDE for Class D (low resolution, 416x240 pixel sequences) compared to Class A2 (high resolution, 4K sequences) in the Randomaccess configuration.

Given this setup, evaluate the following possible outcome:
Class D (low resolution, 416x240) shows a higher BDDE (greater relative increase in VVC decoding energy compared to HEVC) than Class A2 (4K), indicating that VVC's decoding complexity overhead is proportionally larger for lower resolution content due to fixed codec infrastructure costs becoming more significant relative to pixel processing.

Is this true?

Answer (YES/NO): YES